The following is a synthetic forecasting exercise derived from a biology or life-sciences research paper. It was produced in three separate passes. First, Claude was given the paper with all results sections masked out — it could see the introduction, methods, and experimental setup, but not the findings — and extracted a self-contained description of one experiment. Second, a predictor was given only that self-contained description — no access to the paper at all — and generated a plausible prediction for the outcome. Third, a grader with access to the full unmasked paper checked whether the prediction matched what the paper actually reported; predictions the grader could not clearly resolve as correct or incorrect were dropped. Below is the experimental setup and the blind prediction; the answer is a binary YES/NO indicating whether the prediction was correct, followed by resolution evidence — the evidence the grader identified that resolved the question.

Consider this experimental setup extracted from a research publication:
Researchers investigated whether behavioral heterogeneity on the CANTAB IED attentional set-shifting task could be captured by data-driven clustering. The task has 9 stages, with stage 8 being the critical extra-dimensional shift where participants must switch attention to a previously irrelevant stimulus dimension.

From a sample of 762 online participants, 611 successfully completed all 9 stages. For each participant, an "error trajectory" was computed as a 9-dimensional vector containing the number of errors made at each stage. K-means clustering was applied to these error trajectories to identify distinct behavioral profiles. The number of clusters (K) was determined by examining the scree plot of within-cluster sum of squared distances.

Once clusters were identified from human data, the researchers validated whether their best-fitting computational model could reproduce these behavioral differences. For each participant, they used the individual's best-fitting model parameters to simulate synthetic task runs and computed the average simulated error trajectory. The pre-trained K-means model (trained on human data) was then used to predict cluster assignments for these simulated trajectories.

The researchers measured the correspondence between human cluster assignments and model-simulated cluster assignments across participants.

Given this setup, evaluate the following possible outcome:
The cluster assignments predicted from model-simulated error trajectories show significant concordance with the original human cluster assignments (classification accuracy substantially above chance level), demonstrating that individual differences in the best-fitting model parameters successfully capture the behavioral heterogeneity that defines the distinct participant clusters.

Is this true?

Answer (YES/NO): YES